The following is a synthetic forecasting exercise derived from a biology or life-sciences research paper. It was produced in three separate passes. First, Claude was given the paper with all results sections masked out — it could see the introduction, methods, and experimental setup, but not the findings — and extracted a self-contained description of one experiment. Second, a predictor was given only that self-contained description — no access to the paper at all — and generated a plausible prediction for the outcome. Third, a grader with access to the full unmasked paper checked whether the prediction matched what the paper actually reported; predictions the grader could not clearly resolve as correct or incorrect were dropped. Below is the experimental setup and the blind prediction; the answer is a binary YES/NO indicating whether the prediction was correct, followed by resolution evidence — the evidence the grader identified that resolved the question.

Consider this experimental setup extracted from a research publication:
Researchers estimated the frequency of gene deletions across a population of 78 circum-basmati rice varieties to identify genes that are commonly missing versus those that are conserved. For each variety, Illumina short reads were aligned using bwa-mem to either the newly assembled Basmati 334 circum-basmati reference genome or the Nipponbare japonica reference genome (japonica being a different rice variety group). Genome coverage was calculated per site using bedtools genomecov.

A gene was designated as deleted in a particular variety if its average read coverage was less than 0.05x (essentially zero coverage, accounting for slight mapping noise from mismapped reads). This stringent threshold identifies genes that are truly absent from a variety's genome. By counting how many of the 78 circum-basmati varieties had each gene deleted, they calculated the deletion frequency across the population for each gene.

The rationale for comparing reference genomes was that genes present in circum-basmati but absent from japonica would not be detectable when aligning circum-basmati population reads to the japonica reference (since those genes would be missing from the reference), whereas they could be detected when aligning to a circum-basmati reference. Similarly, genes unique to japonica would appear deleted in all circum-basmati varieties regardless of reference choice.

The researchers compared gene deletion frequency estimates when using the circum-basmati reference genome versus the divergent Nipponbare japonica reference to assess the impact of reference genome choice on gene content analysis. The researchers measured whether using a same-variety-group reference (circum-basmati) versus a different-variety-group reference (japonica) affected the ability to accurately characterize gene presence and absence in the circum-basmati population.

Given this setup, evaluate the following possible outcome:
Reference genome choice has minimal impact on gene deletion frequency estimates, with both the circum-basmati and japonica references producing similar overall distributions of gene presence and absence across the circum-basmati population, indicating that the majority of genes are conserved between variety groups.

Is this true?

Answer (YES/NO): NO